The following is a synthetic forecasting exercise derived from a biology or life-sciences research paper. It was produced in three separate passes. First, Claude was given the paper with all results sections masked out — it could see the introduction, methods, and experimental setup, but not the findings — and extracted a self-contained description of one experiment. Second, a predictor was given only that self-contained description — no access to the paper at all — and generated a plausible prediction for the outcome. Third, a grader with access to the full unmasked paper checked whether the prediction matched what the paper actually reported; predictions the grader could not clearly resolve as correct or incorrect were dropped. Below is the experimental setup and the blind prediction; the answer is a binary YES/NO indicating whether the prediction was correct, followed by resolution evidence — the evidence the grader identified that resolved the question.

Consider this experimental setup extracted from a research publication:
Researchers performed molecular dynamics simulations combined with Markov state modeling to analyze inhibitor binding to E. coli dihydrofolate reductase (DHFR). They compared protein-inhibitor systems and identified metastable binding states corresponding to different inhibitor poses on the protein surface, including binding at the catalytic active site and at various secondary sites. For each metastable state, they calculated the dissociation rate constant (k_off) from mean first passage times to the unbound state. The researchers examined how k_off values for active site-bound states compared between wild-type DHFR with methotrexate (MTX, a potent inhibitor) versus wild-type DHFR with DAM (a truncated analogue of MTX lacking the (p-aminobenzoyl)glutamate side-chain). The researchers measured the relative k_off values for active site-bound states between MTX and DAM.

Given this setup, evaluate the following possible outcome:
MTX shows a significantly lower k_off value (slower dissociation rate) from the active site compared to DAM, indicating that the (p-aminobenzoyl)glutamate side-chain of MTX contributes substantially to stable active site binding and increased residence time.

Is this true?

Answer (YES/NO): YES